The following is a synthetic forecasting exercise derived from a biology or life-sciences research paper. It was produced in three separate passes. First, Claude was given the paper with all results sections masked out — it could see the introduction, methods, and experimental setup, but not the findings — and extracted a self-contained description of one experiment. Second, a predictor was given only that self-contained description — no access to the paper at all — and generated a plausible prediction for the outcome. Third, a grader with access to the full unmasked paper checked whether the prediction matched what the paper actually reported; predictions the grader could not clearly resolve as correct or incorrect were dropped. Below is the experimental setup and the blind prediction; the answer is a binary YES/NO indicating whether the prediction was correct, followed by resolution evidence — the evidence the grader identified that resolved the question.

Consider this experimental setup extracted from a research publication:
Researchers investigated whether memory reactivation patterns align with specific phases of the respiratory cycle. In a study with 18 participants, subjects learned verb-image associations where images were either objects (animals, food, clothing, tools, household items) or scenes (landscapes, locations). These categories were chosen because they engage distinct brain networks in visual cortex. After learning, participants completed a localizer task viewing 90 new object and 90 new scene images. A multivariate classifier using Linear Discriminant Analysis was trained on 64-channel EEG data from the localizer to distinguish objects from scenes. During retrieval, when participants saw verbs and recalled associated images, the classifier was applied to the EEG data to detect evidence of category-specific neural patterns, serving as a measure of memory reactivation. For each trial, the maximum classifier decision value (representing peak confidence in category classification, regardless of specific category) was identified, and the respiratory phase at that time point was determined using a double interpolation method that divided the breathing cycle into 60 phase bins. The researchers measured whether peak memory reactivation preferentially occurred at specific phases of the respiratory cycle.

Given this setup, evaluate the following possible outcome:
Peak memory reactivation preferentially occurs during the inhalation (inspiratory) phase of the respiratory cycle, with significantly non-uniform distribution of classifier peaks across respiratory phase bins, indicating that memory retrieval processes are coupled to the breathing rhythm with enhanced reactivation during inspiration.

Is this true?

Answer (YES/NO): NO